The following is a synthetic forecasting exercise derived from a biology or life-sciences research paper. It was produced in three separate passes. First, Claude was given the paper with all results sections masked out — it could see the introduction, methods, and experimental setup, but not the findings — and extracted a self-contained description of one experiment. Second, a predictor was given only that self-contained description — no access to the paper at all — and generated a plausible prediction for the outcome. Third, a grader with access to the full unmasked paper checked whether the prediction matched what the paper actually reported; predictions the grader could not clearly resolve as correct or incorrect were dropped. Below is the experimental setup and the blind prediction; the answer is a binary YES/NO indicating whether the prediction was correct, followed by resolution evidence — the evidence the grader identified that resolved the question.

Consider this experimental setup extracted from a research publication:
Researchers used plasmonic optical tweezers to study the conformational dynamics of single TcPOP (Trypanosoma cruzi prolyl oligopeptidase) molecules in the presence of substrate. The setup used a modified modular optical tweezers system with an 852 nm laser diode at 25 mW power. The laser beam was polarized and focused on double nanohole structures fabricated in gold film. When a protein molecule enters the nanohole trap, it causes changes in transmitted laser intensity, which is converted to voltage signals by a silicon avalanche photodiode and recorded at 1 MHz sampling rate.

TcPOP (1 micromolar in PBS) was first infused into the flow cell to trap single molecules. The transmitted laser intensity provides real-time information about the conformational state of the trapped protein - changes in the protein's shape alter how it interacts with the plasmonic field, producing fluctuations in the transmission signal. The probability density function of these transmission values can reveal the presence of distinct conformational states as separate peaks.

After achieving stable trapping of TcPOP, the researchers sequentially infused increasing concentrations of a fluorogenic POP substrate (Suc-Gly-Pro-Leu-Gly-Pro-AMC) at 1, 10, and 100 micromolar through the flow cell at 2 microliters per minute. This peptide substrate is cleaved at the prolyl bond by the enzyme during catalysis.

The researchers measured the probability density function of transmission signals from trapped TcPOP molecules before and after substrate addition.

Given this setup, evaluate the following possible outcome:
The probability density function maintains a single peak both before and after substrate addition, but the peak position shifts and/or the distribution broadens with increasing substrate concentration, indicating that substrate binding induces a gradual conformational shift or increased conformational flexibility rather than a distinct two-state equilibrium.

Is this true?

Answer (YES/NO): NO